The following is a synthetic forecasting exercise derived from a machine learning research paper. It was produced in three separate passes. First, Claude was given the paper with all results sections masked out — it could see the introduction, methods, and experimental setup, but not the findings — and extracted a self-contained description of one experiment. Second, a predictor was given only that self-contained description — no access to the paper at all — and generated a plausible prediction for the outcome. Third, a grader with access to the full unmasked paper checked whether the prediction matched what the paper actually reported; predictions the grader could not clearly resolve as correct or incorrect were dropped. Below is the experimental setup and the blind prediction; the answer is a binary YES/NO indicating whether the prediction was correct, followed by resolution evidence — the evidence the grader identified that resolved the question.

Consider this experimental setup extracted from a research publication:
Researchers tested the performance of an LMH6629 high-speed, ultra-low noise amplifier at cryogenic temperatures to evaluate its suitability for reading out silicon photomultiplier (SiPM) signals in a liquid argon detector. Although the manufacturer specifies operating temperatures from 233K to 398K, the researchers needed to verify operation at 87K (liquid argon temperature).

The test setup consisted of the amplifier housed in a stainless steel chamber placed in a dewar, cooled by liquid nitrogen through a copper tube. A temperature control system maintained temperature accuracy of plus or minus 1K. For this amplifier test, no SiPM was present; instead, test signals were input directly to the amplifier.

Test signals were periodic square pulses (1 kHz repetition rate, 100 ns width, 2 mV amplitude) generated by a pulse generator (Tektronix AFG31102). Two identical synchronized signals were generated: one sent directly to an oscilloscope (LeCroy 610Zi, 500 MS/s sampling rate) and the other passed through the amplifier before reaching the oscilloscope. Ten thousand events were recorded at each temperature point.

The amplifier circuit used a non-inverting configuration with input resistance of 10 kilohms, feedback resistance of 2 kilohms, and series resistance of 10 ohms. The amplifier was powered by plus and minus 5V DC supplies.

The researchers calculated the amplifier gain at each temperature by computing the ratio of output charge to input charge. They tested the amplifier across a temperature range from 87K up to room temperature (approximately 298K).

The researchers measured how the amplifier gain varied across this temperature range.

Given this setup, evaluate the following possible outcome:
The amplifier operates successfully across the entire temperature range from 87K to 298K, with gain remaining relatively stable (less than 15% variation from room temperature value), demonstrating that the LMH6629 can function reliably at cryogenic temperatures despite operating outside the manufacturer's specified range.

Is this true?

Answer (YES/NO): YES